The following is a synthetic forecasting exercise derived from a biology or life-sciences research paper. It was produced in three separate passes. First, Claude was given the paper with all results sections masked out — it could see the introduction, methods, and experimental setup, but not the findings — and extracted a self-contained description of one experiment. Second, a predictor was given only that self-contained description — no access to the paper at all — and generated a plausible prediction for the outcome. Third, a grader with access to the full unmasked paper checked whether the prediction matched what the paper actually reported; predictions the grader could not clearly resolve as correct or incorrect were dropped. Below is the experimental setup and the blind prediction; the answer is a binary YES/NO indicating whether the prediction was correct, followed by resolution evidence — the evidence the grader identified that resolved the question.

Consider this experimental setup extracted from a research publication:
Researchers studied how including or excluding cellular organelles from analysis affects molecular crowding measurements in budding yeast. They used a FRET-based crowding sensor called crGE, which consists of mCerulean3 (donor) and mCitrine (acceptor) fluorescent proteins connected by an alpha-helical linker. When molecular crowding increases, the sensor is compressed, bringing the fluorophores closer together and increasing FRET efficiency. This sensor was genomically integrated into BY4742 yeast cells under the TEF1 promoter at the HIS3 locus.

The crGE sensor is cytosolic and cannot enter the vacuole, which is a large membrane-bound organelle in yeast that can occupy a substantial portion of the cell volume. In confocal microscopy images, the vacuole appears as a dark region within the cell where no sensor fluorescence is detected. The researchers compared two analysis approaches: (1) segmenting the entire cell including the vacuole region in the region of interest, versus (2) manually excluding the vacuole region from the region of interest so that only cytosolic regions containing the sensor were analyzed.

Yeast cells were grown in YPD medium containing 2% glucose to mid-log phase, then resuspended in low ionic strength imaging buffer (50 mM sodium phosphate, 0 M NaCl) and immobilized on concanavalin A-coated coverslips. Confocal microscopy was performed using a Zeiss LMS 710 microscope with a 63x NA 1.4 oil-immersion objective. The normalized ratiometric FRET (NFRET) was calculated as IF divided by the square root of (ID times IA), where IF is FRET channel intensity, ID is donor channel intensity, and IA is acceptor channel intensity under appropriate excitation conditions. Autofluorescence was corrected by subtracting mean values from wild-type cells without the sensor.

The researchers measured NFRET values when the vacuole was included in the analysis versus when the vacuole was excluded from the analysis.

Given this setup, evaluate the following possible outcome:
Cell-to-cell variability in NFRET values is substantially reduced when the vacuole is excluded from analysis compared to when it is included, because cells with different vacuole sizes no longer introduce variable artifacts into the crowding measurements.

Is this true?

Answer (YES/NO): NO